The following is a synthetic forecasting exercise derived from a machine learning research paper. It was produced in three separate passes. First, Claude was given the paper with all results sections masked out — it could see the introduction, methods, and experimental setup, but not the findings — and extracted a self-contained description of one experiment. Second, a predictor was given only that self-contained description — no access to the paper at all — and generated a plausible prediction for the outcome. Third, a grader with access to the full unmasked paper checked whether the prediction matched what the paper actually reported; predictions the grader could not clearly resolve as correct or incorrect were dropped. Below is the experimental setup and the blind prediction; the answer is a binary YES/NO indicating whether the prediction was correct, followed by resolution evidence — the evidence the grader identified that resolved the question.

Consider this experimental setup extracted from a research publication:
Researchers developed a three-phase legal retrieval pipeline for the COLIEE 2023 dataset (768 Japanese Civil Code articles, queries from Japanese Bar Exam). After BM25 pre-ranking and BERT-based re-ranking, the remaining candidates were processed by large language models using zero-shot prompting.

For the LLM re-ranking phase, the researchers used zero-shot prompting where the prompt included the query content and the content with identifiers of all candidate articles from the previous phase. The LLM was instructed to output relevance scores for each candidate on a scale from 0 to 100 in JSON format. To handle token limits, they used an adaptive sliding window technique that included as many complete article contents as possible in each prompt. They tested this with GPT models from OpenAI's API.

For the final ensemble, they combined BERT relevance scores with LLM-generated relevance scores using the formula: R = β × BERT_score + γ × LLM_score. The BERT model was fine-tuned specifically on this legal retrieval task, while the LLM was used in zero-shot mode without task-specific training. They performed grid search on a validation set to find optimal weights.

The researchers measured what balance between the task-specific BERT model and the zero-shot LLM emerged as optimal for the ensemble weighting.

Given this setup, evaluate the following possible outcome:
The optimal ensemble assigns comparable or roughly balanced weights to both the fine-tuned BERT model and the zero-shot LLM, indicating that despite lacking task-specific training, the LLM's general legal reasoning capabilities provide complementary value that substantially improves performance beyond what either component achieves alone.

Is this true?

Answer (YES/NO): YES